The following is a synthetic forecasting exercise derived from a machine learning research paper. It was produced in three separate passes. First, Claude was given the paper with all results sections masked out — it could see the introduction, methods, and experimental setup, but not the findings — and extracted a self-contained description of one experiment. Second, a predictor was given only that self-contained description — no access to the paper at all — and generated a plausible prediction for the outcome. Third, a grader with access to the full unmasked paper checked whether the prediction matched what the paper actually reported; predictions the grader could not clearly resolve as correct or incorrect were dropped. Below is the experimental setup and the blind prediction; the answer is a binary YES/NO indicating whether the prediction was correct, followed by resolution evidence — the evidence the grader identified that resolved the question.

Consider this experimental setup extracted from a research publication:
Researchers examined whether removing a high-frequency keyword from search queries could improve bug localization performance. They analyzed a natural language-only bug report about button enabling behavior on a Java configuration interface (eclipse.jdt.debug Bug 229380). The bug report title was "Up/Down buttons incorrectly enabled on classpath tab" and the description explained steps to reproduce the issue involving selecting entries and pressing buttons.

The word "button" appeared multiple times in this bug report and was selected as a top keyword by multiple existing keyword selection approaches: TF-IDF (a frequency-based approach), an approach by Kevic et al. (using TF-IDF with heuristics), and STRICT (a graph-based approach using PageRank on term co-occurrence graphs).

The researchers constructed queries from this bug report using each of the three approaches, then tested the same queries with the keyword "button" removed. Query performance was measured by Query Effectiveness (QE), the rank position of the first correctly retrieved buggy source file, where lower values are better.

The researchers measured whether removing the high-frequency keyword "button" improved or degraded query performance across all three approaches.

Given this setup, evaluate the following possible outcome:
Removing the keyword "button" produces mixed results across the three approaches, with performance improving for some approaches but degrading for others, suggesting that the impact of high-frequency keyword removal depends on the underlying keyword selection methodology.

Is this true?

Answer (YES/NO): NO